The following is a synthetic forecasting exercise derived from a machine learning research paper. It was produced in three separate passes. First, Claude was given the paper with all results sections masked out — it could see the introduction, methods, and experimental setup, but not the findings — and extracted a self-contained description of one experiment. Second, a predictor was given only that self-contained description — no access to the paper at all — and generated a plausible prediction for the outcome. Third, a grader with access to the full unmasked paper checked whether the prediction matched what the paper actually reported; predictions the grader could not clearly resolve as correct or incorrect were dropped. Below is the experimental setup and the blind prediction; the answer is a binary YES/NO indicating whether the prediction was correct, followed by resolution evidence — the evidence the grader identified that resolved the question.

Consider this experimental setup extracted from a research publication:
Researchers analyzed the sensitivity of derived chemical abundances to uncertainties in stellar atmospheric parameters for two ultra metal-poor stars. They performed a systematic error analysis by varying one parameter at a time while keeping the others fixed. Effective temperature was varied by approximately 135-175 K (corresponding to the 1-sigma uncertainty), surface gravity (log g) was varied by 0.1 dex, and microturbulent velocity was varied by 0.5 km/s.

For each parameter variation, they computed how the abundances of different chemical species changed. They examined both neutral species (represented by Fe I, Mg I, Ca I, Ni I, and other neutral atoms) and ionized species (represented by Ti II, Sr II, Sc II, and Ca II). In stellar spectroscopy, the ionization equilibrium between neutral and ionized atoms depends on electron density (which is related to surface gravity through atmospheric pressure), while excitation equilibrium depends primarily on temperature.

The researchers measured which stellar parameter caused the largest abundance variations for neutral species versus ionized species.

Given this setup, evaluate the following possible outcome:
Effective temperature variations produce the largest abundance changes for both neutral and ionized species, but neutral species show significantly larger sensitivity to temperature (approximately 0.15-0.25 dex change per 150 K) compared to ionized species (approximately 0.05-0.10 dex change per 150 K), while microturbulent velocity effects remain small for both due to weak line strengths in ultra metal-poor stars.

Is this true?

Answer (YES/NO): NO